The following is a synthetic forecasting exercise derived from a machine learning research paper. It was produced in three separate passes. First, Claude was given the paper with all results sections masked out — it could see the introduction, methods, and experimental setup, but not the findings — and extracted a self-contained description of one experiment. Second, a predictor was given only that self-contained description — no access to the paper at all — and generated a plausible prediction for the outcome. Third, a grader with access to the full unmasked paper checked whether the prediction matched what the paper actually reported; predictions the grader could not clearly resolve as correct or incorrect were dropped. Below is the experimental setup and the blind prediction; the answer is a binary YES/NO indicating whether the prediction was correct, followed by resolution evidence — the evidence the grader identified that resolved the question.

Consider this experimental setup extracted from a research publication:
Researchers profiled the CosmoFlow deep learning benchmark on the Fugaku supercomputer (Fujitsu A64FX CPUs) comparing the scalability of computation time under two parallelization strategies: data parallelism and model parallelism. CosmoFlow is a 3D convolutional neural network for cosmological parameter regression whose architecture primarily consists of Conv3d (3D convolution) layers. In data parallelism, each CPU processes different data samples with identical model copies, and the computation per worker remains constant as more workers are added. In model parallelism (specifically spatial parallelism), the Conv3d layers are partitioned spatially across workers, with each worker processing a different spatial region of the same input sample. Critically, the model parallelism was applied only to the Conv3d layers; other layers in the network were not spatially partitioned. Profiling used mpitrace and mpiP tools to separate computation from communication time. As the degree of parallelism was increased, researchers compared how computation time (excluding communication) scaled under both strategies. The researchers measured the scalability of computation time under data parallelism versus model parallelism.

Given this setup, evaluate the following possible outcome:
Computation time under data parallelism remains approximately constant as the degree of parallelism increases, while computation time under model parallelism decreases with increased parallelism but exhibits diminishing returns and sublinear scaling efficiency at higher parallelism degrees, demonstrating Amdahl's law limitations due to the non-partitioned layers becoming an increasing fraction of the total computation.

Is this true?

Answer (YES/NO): YES